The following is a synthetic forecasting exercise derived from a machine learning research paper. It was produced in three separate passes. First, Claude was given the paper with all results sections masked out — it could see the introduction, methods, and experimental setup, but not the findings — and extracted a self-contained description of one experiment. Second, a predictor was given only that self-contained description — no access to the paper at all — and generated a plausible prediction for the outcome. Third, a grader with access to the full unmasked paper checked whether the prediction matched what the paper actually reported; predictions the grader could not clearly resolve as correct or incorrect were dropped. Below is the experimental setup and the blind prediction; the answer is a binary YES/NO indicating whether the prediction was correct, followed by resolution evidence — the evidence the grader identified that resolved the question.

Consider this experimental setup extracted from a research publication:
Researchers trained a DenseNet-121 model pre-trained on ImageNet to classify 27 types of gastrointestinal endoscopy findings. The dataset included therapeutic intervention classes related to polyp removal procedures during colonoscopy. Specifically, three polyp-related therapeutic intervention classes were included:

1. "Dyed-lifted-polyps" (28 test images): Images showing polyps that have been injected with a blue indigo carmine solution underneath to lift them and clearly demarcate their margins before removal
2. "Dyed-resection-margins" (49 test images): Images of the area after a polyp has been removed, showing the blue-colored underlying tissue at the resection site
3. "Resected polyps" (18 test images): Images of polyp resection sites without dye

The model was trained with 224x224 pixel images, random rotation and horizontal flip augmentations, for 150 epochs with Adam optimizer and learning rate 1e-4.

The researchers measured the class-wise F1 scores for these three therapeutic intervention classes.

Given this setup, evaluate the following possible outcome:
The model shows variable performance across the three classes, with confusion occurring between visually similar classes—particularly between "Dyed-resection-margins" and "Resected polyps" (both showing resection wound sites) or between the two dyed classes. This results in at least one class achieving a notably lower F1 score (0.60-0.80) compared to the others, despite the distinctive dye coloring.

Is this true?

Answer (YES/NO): NO